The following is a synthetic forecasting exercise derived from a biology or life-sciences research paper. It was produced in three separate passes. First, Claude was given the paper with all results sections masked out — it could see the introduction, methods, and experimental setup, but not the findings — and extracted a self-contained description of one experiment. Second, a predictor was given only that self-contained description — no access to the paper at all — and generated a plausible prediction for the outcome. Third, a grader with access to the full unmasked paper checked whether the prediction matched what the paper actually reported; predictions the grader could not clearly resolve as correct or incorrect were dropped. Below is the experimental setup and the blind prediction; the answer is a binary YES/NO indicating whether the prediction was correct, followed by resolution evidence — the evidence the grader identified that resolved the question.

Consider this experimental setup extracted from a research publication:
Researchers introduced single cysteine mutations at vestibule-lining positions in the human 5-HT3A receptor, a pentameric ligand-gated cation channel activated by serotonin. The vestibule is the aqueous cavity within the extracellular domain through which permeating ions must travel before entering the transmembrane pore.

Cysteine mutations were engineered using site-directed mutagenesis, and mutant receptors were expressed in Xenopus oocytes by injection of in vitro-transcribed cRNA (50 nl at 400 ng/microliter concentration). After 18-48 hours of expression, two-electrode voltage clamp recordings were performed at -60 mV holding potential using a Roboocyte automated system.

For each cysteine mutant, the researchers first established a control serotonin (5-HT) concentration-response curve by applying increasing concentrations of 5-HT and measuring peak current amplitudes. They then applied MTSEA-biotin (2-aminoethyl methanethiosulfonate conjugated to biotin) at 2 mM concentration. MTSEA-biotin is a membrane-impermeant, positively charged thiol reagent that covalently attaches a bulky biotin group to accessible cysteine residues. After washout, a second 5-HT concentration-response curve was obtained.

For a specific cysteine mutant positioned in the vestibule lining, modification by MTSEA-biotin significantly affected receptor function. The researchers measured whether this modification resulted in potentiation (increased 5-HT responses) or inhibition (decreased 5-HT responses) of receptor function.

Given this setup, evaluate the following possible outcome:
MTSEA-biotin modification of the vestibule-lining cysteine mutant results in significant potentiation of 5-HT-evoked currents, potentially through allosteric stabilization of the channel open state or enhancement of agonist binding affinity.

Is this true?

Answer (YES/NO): YES